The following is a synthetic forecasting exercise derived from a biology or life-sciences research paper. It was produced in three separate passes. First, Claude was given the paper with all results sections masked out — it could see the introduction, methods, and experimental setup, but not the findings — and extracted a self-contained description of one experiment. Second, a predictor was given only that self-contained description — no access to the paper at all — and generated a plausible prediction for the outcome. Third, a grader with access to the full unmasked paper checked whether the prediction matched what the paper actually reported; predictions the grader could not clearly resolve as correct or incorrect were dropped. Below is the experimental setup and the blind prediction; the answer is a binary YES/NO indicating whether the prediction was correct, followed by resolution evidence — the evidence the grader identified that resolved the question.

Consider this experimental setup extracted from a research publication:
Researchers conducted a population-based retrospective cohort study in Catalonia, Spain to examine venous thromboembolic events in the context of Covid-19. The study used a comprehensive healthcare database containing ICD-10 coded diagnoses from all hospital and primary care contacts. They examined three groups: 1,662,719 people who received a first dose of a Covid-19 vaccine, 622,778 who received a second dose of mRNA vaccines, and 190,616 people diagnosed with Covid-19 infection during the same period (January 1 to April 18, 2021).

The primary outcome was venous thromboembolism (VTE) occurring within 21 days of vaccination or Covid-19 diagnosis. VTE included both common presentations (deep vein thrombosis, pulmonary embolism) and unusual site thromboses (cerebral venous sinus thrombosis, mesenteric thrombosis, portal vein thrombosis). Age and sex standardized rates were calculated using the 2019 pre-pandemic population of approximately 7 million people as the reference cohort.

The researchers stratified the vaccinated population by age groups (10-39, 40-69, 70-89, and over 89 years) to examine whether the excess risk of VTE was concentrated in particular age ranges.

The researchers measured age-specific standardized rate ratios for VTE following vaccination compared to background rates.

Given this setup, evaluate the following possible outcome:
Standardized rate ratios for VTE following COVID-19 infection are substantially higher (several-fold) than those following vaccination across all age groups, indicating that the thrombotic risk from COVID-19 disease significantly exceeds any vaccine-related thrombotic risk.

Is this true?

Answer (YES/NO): YES